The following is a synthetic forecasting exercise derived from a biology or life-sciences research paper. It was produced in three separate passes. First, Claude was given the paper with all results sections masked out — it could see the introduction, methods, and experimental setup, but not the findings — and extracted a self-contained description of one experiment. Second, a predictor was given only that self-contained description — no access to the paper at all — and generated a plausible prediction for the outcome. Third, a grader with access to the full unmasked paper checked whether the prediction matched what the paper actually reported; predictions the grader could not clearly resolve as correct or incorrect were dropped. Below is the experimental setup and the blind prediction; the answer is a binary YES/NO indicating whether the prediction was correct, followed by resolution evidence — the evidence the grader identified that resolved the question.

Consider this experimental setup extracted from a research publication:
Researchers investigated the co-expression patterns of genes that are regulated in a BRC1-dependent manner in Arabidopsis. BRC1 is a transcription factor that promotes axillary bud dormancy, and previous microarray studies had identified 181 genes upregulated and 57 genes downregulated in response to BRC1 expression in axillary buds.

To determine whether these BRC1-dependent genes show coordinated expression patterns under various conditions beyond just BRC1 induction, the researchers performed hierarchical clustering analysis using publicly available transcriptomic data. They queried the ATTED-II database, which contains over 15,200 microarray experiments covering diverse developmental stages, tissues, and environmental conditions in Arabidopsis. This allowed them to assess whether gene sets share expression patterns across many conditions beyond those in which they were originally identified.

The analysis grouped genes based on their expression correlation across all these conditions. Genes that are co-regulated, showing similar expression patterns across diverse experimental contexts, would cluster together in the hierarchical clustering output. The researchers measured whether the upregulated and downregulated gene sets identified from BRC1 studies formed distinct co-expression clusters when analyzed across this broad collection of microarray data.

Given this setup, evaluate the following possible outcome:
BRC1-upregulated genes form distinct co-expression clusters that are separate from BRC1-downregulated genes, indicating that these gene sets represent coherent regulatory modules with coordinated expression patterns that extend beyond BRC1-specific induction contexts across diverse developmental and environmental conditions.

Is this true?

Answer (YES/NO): YES